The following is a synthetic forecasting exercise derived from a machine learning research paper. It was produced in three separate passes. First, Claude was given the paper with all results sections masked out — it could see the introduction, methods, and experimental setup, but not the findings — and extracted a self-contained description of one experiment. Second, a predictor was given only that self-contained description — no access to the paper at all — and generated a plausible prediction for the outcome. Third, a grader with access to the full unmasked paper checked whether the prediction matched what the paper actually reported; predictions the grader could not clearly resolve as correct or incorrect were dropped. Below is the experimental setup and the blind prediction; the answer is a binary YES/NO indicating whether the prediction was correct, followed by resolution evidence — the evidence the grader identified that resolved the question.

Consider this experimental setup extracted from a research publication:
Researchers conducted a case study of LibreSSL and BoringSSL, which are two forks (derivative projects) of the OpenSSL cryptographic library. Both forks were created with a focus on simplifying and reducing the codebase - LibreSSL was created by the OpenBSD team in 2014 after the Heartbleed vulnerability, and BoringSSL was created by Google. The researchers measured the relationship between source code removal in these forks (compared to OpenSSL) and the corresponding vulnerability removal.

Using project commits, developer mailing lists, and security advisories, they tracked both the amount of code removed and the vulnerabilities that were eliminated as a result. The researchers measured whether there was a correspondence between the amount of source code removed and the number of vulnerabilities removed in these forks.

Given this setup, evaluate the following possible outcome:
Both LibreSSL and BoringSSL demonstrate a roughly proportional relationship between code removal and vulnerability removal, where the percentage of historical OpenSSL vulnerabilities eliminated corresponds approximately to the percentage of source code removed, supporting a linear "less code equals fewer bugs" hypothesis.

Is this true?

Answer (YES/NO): NO